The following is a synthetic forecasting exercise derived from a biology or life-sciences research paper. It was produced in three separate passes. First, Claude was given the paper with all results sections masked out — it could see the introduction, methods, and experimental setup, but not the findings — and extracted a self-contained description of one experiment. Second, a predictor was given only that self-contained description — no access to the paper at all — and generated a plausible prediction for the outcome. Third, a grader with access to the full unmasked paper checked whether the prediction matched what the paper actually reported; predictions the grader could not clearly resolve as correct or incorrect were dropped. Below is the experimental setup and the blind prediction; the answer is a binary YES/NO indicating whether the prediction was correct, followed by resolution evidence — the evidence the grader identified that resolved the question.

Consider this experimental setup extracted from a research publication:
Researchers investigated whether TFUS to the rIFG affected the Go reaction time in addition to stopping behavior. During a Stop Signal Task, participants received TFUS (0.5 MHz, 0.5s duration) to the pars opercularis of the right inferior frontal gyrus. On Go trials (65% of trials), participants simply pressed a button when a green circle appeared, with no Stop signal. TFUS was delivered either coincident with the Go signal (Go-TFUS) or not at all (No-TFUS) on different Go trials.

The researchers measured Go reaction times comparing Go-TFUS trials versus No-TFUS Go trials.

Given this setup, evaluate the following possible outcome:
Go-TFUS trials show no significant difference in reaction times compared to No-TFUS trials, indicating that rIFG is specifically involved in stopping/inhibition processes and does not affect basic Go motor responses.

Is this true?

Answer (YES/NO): YES